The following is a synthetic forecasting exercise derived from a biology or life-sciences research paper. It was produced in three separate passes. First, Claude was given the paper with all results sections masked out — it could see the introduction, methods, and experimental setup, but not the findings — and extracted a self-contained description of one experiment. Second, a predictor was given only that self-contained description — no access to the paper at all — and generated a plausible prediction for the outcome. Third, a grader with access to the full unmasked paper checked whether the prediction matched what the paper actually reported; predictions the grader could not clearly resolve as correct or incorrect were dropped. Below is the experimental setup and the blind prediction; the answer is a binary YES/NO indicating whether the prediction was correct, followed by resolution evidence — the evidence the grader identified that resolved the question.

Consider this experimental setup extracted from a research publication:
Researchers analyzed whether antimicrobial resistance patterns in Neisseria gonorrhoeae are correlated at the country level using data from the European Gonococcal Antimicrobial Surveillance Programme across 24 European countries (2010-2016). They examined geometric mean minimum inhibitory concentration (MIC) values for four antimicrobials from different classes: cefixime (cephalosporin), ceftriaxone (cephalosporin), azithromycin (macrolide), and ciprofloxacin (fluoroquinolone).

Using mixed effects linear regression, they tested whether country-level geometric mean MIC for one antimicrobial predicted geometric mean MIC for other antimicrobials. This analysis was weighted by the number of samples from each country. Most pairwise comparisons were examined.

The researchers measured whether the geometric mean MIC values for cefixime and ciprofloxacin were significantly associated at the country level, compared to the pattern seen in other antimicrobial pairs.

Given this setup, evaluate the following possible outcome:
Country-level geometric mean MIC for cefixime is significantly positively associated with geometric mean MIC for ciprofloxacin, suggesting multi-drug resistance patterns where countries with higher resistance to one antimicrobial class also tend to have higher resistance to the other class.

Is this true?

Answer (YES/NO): NO